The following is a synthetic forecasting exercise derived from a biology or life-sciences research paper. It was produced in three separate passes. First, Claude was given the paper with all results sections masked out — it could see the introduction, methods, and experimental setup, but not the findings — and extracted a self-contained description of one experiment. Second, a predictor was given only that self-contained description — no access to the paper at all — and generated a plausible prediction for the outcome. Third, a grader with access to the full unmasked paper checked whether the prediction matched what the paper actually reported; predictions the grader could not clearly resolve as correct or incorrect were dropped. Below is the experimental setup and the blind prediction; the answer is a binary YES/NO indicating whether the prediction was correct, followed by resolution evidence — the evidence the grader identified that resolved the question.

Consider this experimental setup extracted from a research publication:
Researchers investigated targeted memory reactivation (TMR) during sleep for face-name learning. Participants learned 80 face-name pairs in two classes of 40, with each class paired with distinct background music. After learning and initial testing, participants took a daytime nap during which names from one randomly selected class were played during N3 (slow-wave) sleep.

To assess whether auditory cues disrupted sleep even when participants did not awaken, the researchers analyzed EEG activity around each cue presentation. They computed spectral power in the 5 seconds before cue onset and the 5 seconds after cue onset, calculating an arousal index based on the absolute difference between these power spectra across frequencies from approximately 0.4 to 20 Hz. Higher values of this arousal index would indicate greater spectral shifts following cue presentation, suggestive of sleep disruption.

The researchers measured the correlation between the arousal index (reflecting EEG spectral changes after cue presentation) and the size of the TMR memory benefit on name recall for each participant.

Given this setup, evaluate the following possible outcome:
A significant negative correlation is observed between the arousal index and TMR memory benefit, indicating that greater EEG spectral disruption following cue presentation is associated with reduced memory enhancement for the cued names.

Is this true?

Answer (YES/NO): YES